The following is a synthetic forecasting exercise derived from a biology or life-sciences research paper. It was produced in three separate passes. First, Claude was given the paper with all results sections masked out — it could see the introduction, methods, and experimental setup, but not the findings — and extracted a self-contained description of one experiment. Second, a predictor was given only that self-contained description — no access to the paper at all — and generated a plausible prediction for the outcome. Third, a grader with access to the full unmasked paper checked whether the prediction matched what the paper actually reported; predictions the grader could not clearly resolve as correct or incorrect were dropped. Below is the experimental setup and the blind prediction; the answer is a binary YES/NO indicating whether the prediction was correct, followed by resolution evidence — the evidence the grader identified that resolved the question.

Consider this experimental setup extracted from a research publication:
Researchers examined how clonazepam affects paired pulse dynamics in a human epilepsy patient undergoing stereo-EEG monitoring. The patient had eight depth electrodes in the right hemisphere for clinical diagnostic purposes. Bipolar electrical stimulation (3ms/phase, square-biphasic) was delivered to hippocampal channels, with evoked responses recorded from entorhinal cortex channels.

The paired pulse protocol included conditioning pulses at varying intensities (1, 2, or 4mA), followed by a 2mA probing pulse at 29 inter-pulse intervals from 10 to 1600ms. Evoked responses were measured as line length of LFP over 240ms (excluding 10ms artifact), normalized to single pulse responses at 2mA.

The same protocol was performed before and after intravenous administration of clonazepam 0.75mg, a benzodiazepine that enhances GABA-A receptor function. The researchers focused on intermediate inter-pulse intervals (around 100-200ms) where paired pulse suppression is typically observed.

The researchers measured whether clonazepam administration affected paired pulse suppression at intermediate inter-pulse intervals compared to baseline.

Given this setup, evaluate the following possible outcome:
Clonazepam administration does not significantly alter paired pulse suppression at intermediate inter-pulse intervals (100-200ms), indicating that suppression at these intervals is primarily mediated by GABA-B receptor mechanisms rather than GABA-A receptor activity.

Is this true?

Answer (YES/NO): NO